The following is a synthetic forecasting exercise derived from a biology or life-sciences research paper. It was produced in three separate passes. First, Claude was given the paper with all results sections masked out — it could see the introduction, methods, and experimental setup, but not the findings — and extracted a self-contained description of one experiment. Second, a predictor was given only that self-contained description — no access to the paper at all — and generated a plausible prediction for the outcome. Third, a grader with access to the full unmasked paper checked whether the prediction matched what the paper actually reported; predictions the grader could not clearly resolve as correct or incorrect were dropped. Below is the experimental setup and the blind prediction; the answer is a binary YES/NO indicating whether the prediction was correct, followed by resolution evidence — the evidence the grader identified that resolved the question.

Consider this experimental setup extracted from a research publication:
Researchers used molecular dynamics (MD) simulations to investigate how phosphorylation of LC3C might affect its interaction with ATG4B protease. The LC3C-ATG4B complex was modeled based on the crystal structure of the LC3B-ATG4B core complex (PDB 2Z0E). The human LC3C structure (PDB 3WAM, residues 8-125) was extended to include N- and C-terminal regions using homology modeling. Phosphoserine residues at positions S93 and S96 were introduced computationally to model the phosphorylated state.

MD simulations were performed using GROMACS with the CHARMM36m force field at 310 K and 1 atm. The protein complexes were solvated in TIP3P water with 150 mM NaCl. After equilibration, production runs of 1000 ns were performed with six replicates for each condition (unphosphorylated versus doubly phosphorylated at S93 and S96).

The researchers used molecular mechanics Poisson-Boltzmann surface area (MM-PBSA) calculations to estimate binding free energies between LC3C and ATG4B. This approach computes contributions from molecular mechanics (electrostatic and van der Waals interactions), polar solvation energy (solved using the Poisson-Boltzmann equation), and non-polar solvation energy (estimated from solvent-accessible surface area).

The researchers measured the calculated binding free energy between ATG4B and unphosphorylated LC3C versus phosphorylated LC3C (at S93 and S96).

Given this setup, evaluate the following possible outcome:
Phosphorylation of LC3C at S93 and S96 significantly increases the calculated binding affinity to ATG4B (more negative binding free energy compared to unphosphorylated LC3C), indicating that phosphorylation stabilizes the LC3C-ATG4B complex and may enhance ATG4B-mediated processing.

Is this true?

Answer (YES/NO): NO